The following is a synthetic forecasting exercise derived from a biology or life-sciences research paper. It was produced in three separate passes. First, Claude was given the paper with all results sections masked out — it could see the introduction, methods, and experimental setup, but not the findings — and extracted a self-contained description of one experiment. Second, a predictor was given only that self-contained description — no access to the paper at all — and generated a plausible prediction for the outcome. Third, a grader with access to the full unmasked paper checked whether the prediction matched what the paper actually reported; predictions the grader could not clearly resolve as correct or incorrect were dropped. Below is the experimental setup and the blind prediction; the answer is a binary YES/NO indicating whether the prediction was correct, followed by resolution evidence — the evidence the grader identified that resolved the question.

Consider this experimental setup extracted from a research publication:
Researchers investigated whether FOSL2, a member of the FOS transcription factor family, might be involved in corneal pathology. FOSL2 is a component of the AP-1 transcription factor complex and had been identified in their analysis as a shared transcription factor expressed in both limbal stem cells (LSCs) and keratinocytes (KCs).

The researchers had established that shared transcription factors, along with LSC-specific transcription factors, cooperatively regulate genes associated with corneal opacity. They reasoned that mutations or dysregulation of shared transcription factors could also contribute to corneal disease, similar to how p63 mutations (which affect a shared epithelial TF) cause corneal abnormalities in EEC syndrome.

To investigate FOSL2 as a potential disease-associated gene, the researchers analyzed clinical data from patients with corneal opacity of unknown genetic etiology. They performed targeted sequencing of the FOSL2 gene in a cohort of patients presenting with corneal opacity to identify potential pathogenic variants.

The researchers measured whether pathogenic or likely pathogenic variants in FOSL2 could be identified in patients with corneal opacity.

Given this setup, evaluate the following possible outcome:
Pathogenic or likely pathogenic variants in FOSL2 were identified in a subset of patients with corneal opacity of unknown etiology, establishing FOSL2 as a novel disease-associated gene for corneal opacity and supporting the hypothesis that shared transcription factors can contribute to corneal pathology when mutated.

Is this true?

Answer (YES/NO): NO